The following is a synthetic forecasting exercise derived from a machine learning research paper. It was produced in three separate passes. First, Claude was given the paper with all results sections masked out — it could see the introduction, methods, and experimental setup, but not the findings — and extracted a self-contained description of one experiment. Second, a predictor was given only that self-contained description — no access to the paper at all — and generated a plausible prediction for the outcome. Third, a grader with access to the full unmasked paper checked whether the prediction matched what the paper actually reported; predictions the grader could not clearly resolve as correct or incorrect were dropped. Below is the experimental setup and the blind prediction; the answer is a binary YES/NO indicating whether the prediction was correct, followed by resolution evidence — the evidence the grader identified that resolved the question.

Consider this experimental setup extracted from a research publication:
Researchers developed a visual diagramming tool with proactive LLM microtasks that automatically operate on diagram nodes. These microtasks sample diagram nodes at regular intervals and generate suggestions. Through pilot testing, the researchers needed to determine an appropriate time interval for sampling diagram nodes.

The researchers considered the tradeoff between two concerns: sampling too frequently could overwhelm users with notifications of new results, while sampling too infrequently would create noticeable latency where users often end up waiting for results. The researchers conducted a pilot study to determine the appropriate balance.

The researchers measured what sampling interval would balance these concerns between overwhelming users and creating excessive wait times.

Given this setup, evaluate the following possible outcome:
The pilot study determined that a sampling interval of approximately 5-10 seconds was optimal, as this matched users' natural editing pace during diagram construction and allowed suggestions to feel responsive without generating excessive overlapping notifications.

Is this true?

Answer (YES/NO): YES